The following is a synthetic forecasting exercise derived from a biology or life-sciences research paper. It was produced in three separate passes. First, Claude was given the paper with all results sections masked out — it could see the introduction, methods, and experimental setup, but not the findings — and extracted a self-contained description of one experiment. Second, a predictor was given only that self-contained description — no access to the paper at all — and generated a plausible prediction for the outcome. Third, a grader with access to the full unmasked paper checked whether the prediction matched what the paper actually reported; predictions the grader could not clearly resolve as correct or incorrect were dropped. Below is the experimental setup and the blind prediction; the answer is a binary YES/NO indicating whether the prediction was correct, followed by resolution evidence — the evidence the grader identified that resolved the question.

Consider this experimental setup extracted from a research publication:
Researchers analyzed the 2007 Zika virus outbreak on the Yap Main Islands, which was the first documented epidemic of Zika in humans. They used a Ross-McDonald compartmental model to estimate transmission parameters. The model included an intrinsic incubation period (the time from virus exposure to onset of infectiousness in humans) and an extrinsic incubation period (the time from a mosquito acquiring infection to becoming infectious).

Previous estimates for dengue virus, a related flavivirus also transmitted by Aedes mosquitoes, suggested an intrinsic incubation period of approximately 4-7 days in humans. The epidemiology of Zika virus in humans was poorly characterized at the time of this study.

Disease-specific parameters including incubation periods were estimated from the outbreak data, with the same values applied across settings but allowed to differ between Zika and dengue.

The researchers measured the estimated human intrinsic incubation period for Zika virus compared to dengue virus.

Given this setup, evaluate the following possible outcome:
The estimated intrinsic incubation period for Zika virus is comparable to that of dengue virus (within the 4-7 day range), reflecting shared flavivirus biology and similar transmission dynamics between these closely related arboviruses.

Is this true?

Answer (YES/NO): YES